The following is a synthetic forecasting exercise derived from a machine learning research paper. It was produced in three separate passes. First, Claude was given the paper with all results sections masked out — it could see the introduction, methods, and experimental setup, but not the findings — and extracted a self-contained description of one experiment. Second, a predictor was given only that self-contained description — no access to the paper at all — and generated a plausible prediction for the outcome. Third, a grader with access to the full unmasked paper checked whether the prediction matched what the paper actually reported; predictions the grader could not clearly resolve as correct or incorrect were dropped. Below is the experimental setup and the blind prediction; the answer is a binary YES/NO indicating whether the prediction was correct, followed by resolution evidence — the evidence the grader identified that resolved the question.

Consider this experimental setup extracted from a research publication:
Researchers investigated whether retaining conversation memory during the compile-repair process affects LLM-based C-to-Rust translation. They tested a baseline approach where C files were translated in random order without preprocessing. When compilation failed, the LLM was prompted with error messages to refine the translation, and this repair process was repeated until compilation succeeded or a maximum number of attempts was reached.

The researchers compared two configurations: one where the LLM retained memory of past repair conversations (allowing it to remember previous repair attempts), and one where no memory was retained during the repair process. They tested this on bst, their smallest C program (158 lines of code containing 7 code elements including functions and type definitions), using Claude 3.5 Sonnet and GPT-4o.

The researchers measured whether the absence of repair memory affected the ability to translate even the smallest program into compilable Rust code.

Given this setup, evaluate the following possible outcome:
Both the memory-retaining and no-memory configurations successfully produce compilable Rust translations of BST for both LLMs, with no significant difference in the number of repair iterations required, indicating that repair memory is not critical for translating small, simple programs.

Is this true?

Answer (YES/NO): NO